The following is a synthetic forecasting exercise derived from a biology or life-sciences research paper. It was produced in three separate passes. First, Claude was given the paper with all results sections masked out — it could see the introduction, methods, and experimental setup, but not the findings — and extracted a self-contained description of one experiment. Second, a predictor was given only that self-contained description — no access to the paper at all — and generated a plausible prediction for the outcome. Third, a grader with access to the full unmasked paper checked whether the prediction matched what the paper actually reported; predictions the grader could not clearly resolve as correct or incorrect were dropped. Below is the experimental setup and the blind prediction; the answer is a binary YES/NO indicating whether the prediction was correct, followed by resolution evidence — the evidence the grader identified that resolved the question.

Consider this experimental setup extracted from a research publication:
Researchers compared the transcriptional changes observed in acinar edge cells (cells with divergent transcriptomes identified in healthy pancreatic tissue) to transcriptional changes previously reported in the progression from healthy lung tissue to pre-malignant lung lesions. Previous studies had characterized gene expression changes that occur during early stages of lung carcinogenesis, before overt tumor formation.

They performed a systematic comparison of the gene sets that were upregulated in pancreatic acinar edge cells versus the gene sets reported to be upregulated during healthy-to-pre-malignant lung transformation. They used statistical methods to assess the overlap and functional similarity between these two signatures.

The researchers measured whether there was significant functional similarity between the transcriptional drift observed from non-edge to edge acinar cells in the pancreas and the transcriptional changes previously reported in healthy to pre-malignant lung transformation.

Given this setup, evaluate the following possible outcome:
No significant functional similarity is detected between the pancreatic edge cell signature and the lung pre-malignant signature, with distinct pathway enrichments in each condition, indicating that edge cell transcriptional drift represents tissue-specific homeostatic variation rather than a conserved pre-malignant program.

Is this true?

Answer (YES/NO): NO